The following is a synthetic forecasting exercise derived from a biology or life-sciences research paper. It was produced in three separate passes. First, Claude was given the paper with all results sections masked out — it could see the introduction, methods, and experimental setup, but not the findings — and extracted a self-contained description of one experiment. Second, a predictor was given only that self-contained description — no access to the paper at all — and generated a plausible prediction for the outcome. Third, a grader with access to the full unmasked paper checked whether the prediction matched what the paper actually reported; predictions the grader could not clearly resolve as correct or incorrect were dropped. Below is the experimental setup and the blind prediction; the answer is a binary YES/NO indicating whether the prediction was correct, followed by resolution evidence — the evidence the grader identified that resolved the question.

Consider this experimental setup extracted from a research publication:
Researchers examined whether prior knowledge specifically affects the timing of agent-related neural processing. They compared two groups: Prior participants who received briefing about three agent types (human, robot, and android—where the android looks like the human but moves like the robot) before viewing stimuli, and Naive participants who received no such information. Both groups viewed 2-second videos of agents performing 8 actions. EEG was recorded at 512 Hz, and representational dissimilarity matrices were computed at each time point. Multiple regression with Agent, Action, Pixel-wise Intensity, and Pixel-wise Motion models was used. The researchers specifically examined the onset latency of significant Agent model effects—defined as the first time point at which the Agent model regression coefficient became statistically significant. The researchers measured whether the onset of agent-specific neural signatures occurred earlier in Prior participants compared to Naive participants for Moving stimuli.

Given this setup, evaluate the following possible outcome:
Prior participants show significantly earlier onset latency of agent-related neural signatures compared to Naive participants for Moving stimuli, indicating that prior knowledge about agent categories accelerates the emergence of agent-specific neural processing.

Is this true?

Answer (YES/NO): NO